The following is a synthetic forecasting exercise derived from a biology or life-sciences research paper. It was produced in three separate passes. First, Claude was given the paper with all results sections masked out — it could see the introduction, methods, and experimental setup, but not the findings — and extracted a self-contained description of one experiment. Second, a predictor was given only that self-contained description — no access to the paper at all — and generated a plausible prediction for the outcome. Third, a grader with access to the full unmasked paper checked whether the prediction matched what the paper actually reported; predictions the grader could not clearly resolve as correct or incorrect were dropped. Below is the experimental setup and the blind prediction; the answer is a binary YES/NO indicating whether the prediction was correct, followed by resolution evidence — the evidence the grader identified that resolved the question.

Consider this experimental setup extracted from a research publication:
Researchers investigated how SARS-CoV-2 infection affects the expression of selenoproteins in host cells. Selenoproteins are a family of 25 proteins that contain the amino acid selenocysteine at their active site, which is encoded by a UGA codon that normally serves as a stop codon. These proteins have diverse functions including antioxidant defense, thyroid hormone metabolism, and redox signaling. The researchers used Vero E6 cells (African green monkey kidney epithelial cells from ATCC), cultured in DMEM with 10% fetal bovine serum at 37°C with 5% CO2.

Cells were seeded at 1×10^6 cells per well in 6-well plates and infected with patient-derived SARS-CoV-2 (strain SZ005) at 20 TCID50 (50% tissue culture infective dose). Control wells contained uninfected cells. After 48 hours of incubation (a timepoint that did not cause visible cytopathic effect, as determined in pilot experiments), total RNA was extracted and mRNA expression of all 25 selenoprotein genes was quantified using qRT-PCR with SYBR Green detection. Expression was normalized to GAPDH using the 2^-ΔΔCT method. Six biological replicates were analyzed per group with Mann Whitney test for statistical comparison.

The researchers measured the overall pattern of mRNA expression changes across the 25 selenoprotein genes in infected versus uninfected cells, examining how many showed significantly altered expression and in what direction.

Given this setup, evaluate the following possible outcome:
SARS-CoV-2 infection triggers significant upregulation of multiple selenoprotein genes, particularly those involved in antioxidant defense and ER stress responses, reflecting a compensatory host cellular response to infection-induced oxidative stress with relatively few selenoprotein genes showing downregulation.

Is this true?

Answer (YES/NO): NO